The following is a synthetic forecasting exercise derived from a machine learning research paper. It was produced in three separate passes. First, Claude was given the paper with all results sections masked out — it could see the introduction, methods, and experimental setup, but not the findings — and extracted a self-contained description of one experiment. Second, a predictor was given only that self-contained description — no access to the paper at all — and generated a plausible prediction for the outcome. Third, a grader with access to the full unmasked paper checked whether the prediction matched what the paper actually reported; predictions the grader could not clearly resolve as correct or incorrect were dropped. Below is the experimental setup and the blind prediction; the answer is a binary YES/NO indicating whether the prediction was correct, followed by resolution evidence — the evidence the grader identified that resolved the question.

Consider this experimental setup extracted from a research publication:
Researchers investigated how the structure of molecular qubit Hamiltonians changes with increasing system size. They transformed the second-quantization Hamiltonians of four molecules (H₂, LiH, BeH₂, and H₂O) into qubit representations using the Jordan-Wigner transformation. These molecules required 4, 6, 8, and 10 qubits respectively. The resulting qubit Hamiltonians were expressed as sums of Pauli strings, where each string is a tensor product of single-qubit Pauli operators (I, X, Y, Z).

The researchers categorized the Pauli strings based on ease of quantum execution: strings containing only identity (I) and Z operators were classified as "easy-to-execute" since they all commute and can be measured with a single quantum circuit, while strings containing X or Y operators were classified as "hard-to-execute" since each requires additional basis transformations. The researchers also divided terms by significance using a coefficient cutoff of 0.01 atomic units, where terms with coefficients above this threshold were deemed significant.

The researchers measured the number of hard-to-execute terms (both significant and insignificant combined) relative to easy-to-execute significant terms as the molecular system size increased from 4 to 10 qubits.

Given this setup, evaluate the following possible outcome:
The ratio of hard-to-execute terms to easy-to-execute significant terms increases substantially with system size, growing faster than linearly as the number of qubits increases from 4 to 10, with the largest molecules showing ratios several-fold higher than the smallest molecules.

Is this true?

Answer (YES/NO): YES